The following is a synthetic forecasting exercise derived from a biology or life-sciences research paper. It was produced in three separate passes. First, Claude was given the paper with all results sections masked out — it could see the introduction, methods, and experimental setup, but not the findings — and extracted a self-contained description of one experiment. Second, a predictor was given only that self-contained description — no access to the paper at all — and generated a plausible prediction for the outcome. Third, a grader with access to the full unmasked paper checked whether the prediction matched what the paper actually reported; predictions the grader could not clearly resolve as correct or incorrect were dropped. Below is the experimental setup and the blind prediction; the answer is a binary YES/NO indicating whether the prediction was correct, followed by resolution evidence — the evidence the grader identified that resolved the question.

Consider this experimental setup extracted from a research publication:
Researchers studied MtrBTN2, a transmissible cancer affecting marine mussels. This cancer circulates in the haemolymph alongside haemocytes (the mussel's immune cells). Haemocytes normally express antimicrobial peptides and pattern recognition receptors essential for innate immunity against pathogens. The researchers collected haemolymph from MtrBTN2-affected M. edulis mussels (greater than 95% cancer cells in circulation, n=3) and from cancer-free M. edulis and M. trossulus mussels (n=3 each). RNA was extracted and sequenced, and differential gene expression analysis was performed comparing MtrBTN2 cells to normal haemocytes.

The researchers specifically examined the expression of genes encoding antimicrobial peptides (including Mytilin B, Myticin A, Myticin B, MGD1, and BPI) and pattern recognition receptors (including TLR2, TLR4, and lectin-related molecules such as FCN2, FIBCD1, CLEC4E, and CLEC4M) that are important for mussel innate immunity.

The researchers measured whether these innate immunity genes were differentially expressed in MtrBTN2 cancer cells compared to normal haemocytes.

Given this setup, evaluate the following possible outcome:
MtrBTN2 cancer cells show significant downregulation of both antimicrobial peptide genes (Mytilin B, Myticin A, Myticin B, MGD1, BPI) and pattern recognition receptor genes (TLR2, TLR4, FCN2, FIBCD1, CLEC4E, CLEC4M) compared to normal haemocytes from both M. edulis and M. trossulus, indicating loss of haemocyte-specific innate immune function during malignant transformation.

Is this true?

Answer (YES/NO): YES